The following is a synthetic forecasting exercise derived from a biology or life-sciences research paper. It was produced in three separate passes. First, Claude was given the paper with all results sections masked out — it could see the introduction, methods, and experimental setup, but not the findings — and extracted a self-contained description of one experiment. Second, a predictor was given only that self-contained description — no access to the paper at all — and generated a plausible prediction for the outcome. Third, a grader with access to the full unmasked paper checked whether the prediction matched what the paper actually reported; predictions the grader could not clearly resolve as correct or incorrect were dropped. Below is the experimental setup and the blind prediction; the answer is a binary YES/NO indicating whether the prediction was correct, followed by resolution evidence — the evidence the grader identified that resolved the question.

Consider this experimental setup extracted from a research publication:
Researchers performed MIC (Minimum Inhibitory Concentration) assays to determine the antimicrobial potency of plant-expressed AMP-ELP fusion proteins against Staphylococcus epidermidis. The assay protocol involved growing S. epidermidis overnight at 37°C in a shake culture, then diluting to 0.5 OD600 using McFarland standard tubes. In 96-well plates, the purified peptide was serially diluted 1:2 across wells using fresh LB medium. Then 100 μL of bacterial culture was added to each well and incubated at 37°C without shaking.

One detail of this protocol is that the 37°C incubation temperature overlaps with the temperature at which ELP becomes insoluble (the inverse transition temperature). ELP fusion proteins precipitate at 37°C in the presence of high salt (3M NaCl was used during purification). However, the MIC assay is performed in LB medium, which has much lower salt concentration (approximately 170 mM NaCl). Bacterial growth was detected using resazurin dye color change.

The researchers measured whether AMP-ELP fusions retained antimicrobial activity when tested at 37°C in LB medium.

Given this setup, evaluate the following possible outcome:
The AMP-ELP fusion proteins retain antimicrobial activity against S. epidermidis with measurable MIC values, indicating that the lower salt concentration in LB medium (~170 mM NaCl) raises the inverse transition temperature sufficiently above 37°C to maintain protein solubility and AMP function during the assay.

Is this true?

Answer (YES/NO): YES